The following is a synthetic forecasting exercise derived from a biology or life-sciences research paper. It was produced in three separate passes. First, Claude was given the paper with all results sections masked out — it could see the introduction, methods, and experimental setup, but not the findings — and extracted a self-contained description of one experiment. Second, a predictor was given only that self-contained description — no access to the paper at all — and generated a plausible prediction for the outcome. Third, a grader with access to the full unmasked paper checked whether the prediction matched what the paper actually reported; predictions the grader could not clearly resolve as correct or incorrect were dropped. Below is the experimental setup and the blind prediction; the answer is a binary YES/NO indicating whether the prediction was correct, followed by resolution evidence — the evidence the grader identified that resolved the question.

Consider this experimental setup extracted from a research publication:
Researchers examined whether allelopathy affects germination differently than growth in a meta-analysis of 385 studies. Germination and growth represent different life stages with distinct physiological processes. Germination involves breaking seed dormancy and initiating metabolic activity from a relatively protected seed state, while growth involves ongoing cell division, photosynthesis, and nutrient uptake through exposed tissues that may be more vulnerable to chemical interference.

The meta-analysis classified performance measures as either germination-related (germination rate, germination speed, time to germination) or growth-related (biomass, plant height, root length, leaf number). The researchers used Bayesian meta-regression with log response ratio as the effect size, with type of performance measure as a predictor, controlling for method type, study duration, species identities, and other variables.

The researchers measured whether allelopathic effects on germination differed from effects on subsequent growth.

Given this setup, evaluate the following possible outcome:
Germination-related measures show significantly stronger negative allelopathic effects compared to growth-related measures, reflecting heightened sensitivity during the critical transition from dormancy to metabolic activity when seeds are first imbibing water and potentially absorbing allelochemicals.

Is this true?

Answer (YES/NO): NO